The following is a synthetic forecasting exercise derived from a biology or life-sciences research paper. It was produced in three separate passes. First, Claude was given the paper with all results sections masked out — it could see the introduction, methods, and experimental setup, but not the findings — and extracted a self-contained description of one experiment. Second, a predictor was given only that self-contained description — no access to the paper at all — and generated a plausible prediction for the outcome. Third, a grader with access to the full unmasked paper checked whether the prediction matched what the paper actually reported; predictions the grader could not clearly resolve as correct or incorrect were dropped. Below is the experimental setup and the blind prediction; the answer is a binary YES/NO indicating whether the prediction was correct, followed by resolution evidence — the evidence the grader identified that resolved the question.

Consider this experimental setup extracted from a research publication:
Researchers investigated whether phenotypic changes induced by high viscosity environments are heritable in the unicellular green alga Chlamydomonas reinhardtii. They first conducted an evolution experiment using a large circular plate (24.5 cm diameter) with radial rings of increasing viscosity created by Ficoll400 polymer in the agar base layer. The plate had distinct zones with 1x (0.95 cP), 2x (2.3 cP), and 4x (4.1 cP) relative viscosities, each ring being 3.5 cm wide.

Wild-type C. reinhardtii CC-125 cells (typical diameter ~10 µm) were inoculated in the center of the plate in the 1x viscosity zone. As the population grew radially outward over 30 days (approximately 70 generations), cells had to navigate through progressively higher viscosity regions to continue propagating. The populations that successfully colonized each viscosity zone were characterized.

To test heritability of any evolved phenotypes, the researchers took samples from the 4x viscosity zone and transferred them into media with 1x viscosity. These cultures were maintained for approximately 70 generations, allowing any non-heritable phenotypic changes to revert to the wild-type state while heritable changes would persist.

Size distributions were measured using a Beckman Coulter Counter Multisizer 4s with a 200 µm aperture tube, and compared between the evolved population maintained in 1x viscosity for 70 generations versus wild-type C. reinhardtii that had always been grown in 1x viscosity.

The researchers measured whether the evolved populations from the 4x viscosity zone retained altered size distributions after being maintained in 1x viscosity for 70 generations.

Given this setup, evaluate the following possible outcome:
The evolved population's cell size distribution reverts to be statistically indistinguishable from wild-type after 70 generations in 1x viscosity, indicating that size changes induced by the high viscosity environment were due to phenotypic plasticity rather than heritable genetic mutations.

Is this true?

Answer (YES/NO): NO